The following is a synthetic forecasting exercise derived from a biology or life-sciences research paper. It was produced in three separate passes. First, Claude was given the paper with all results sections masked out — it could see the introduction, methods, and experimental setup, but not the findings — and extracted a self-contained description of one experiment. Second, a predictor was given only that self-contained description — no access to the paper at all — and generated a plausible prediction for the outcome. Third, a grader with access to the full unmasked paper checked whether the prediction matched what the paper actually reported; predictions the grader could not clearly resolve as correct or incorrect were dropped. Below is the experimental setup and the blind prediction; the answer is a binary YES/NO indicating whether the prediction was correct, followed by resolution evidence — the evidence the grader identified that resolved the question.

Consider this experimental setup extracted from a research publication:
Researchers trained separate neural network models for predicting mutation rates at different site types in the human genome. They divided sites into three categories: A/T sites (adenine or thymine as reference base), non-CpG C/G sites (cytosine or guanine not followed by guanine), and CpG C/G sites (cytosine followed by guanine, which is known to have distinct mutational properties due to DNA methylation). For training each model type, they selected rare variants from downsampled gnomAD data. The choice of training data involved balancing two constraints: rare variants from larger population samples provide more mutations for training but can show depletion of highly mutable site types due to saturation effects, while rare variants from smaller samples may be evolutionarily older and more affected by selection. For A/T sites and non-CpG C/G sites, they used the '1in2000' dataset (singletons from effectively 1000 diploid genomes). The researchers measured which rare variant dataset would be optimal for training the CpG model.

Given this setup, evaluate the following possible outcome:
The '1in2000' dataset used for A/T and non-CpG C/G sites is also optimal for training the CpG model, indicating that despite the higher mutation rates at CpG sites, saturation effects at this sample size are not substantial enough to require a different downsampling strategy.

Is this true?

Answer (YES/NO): NO